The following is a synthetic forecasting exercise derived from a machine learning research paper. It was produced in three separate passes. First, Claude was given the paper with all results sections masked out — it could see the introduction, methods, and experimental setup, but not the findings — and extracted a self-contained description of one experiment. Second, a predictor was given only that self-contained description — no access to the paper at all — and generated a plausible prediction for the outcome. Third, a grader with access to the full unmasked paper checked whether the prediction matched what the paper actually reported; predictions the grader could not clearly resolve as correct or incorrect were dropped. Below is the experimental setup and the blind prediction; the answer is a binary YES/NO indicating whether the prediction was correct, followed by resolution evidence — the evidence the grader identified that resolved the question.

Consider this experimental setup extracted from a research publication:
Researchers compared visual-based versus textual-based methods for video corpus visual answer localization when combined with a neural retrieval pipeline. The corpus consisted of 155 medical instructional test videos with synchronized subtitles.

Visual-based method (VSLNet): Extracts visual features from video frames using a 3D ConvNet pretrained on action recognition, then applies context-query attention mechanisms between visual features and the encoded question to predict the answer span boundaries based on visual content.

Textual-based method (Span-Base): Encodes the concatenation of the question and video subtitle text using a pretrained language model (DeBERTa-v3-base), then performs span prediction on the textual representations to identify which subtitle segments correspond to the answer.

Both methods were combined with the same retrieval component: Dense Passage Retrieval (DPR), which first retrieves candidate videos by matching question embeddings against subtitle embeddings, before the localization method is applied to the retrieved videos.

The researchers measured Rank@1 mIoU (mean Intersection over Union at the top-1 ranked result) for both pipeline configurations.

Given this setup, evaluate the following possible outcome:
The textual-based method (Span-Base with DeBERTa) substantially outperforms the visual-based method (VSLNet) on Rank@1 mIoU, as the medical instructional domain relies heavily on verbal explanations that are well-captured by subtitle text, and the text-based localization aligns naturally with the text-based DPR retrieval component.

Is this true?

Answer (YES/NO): YES